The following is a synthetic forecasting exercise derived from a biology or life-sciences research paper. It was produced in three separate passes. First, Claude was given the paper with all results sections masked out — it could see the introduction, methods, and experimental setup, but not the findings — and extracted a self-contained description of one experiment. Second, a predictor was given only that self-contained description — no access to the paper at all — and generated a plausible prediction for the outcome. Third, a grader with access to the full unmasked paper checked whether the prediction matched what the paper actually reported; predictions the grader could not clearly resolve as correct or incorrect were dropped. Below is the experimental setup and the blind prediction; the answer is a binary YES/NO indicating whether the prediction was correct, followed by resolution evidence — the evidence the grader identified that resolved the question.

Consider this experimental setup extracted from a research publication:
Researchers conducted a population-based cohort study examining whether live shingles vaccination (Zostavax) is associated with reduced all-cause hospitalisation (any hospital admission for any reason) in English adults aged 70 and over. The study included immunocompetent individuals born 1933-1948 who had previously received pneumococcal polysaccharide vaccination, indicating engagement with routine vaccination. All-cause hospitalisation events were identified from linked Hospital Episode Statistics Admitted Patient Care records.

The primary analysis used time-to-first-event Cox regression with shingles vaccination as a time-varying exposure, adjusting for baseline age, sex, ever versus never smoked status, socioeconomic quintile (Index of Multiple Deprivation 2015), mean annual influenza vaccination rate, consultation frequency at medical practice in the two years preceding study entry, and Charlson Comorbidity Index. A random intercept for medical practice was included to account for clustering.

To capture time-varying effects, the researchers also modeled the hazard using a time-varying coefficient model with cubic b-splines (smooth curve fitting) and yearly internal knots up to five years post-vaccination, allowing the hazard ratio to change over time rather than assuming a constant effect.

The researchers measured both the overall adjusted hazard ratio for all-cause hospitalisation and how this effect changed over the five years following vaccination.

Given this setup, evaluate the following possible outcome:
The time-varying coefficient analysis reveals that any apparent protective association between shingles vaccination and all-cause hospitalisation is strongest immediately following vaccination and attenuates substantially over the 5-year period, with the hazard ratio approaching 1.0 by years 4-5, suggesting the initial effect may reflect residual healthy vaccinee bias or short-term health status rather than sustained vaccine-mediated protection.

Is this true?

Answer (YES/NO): NO